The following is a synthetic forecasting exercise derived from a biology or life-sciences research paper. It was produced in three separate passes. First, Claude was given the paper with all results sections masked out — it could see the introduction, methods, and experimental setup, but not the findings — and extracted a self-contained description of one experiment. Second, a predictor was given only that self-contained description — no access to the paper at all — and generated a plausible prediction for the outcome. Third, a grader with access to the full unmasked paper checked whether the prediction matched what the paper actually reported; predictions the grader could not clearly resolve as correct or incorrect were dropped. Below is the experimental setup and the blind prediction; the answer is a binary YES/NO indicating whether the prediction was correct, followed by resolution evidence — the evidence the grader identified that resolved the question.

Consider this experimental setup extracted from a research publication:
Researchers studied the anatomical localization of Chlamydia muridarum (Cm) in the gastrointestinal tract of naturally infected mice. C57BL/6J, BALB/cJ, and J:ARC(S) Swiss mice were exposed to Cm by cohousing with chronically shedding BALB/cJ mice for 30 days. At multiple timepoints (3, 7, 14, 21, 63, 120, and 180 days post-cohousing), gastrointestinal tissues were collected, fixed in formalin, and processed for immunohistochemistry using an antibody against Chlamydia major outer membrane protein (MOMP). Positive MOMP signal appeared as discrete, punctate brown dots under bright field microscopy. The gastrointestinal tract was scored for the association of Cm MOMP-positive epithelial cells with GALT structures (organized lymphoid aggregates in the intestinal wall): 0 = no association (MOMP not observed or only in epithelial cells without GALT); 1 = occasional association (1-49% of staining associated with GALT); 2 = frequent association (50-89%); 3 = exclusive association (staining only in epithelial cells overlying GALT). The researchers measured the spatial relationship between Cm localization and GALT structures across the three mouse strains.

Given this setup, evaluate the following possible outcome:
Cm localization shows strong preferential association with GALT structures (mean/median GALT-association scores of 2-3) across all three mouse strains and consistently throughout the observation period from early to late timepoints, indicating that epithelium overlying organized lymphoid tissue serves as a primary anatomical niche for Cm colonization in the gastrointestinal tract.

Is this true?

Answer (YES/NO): NO